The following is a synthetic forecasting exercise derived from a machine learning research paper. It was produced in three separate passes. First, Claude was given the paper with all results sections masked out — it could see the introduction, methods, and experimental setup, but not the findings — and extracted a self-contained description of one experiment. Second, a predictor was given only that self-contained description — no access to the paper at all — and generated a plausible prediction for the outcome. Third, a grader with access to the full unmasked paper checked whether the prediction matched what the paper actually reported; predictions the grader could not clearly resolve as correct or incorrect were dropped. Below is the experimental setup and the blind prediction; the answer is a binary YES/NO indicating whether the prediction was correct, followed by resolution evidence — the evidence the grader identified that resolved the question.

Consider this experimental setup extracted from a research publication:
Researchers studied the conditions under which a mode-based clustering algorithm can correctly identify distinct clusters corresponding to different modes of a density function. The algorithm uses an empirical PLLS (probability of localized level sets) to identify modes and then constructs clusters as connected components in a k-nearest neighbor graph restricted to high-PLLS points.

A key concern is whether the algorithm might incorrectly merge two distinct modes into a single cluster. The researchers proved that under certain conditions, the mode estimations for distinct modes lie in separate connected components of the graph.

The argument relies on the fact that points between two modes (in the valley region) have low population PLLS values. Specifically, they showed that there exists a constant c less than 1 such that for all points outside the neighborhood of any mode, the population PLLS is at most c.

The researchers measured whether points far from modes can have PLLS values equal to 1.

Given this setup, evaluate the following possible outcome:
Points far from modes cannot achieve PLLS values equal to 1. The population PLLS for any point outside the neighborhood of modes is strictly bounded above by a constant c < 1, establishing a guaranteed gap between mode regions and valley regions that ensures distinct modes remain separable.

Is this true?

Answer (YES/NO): YES